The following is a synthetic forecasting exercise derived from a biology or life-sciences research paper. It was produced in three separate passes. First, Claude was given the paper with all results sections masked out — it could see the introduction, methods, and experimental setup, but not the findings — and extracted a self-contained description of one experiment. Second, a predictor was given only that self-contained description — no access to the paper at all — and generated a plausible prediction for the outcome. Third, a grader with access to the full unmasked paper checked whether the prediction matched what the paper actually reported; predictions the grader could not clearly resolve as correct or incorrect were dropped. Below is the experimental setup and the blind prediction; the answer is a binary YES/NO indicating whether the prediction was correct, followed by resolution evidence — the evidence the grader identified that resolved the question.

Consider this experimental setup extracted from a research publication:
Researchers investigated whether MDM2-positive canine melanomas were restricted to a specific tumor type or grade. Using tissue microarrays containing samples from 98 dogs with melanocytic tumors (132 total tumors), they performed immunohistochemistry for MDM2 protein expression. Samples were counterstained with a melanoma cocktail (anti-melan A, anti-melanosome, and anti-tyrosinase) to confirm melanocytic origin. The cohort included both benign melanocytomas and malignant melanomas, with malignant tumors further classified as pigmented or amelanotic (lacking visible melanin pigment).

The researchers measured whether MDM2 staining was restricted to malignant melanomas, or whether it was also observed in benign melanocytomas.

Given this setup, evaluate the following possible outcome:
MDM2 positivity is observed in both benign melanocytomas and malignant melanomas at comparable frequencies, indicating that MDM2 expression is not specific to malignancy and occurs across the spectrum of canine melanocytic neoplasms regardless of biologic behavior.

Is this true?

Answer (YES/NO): YES